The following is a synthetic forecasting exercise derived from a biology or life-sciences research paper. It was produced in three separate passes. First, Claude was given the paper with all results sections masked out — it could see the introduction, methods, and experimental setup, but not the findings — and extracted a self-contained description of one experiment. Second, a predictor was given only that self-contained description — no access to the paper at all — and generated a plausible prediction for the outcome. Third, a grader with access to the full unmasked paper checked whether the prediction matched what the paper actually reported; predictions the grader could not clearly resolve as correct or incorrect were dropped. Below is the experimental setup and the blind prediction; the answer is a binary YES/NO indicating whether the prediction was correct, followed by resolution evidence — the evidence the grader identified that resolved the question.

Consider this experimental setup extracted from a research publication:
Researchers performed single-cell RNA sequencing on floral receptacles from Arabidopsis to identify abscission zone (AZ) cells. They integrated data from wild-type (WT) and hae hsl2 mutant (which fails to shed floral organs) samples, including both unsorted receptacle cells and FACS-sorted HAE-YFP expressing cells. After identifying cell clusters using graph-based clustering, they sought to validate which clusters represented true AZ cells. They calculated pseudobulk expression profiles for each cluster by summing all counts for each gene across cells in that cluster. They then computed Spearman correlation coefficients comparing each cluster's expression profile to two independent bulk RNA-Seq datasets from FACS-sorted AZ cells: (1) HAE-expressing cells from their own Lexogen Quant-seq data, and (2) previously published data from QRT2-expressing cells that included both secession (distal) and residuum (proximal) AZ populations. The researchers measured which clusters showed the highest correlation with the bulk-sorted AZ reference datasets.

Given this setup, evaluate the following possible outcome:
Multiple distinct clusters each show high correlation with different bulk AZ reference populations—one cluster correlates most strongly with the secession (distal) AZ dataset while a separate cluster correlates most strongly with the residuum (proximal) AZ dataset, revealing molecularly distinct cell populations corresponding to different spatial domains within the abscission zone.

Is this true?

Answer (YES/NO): NO